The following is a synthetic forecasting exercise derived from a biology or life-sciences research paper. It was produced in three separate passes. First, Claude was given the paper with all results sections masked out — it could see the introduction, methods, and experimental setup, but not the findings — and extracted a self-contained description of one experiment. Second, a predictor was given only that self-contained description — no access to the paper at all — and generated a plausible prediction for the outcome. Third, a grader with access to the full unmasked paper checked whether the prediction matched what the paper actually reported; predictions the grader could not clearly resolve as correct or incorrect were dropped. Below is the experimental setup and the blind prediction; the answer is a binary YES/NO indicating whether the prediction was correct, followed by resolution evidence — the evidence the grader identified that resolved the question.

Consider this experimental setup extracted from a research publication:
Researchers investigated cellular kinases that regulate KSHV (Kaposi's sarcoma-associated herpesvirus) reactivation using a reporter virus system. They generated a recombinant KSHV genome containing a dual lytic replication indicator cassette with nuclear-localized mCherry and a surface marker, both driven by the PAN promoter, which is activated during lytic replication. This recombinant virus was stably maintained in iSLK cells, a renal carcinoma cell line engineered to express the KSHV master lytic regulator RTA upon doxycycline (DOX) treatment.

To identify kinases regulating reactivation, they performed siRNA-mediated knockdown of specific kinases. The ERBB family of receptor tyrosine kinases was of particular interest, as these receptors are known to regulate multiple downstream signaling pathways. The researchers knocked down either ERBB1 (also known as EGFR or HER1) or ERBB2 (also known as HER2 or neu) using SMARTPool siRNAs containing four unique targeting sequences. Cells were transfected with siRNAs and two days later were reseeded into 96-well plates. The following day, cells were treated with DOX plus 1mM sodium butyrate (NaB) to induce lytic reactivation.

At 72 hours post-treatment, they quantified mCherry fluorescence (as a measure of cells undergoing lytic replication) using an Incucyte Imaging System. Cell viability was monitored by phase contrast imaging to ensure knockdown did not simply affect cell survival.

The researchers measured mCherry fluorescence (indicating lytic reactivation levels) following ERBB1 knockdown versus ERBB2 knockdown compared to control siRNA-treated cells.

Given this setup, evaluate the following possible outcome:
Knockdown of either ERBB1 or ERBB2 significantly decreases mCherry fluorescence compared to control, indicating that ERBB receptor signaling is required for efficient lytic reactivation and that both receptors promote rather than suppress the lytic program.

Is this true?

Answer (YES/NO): NO